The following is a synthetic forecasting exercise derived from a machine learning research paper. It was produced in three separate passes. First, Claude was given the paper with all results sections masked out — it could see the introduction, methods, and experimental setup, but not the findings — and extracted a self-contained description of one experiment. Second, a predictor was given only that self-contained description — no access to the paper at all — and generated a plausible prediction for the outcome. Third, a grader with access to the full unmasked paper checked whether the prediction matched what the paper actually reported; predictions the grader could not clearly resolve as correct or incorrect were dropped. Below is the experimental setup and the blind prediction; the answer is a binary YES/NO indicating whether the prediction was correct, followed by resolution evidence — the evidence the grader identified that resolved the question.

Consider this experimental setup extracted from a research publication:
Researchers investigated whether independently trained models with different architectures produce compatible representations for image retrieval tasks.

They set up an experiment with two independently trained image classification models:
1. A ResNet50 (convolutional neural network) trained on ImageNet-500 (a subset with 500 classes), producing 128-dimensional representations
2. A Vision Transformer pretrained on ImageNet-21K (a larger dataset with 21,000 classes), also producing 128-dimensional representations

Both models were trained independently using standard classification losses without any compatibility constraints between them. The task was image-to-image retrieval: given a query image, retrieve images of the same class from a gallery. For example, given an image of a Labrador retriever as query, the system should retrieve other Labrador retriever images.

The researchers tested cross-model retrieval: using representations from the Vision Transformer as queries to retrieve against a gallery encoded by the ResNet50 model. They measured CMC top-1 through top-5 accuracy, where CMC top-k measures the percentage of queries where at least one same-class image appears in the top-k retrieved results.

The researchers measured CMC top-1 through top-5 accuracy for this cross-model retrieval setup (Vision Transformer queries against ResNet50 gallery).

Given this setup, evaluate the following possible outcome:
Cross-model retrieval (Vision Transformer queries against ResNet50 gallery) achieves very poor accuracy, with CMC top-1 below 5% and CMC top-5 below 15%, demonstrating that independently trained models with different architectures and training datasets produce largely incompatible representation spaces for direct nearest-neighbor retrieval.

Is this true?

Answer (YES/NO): YES